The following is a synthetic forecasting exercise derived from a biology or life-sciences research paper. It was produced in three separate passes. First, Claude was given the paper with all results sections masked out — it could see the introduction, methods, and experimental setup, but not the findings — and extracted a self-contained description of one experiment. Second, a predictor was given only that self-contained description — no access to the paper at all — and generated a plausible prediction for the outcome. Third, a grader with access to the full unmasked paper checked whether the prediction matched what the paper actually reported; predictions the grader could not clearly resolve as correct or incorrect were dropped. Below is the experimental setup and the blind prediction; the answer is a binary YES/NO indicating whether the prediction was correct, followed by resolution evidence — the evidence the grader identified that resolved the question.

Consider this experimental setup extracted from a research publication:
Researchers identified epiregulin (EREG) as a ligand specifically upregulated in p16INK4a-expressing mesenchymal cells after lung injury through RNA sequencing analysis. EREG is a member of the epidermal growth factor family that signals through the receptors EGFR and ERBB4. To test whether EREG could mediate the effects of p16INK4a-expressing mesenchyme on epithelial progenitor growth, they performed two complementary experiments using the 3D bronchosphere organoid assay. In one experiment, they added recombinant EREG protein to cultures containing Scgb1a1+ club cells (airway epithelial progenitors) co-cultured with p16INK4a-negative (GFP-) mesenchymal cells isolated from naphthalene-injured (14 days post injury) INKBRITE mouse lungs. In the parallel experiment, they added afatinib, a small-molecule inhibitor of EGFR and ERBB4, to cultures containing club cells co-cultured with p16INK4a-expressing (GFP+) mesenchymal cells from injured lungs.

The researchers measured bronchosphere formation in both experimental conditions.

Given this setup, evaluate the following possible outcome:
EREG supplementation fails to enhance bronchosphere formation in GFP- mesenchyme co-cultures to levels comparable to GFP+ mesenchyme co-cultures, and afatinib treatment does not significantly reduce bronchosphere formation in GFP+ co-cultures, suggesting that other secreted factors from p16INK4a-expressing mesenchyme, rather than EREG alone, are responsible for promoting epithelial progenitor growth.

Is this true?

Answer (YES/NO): NO